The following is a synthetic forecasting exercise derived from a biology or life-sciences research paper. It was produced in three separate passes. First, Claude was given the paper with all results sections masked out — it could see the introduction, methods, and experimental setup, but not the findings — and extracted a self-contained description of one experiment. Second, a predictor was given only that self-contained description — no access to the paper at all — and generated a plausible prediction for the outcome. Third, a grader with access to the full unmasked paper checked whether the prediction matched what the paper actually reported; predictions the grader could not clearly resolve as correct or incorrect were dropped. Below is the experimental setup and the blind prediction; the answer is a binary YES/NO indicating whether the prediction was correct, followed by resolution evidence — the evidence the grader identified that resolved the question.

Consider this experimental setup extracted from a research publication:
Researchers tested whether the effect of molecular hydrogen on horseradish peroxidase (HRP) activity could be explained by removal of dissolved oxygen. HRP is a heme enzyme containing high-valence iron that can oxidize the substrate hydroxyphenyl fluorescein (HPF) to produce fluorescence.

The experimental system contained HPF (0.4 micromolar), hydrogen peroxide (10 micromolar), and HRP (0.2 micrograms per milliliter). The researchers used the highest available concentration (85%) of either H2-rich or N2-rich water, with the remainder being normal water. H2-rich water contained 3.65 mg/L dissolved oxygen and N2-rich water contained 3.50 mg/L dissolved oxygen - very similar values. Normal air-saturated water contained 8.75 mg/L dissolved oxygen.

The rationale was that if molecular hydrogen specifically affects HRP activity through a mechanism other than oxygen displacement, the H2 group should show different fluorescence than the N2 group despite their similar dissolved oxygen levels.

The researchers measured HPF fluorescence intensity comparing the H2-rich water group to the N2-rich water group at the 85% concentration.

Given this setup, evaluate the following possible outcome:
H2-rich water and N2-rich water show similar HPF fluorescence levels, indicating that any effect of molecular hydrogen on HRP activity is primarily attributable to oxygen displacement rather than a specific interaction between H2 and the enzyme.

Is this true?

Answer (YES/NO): NO